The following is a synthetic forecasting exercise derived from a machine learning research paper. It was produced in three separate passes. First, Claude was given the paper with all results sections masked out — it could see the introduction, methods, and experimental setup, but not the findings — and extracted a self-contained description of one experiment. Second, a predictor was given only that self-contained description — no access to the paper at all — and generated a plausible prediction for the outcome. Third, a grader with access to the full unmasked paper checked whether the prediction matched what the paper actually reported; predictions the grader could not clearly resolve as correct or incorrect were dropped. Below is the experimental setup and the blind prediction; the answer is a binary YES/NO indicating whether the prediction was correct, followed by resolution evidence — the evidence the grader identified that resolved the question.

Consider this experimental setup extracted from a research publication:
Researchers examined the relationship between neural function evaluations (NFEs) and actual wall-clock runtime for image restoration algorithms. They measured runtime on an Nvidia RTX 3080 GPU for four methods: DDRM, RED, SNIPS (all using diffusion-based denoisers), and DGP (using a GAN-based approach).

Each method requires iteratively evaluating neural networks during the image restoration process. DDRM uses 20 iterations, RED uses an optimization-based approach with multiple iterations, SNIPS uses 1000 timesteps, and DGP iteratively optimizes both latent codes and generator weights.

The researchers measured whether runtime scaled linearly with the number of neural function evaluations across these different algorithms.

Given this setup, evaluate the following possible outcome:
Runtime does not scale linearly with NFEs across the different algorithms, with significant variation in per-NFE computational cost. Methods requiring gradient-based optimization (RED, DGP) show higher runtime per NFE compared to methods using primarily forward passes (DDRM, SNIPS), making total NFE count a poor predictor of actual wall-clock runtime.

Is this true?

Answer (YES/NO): NO